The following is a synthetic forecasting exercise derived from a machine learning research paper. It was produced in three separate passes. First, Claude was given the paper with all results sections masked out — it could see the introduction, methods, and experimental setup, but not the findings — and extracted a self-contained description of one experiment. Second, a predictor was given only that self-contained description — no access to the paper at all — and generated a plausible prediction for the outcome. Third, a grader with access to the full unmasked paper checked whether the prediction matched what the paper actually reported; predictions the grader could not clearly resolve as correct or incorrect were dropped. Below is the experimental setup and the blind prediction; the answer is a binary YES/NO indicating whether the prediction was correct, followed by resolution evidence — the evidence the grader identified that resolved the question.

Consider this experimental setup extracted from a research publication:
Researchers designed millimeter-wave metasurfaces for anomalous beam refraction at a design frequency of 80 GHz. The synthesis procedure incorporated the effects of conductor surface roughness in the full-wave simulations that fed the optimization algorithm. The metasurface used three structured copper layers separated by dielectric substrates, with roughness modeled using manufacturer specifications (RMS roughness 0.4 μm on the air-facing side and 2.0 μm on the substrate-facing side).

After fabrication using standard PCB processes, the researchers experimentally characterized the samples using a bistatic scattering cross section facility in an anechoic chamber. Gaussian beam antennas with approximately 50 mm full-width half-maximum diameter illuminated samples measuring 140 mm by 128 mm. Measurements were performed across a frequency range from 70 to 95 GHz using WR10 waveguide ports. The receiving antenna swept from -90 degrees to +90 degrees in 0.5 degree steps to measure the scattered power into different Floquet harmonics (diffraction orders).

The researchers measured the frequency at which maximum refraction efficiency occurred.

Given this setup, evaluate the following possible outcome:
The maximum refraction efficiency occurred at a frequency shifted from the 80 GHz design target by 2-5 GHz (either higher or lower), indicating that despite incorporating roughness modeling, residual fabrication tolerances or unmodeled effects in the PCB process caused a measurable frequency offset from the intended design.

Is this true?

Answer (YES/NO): YES